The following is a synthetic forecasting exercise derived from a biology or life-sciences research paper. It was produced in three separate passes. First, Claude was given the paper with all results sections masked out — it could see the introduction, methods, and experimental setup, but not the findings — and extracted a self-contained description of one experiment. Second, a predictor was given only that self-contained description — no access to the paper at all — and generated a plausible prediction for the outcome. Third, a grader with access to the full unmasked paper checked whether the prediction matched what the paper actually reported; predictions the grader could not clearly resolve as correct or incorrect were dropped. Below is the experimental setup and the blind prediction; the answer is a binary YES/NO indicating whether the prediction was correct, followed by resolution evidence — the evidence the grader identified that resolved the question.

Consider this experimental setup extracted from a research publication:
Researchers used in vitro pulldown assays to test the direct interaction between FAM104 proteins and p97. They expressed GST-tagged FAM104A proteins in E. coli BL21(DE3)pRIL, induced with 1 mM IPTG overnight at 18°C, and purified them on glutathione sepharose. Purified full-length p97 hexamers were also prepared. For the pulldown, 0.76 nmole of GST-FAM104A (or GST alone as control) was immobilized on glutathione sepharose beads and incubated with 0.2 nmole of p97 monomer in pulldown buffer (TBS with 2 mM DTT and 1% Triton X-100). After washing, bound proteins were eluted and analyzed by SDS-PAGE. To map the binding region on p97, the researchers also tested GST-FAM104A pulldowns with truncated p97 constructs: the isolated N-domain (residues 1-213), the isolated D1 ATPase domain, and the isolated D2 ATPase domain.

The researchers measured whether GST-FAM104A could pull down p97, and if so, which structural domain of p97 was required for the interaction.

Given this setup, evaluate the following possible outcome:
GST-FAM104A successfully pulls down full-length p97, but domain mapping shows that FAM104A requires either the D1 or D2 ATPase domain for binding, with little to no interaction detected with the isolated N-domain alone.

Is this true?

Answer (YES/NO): NO